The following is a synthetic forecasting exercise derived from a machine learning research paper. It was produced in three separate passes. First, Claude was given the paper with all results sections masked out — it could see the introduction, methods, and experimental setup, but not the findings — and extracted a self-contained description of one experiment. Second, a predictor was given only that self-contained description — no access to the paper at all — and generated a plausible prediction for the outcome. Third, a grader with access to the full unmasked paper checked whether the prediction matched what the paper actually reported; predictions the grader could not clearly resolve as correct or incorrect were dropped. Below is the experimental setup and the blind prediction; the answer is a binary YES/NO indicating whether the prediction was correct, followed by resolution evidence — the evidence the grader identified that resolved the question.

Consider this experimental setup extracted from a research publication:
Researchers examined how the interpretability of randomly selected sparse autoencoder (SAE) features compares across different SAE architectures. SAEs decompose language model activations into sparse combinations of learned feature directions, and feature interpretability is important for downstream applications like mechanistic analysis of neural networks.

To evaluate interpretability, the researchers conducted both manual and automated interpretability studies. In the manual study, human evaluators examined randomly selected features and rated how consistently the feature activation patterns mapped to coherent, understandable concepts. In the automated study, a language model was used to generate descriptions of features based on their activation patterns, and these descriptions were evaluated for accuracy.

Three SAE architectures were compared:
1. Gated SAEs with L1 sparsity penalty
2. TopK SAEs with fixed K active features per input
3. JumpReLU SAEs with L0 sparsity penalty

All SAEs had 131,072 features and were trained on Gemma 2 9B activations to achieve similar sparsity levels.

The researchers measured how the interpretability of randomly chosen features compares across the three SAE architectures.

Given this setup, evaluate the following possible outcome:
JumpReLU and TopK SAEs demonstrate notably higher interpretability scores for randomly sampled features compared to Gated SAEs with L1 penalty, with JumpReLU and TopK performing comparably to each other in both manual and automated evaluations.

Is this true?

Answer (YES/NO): NO